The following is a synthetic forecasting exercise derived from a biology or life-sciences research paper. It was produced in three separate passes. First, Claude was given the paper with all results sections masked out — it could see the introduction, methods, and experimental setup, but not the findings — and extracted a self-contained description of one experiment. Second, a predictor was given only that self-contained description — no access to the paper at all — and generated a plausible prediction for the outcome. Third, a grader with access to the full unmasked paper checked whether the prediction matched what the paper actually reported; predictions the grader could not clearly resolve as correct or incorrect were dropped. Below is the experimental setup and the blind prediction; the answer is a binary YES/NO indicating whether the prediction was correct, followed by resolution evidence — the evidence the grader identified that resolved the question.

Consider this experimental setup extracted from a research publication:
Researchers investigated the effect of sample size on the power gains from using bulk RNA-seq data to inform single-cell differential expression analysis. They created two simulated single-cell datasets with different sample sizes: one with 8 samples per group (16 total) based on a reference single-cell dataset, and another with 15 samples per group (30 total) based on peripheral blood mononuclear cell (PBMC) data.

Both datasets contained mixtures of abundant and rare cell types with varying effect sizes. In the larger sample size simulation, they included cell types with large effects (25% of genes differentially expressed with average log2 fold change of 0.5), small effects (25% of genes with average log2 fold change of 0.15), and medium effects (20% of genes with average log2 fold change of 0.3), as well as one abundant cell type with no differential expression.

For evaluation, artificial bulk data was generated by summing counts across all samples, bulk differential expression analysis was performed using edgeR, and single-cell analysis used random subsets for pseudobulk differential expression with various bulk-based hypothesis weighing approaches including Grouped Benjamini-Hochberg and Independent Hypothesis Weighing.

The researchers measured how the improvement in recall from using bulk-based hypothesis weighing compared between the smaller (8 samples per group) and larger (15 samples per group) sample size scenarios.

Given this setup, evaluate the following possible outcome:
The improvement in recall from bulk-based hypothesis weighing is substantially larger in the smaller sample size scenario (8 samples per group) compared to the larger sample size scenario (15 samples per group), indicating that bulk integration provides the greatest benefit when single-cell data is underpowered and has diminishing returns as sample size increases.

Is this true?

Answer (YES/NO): NO